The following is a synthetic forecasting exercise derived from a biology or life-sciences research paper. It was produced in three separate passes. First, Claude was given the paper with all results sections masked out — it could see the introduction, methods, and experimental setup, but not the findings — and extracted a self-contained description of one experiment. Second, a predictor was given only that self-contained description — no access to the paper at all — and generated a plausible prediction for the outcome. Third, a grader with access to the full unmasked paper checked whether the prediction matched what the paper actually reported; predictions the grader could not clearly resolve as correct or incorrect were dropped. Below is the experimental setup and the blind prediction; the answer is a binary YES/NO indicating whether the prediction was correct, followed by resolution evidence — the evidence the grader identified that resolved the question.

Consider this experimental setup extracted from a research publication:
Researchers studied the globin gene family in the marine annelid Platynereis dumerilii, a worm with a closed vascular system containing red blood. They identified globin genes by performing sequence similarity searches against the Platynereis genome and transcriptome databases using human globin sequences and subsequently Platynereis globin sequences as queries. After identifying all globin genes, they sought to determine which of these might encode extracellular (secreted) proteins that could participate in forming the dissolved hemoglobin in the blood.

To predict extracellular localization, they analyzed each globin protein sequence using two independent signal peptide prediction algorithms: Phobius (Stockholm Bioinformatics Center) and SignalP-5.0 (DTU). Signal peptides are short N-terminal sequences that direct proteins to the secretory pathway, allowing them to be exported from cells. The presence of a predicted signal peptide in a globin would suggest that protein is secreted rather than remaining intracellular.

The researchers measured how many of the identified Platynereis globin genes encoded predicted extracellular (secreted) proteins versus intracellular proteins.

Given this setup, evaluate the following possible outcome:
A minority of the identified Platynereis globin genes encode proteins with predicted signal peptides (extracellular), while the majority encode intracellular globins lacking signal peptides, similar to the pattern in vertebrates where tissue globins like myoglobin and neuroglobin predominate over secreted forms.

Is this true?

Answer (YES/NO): NO